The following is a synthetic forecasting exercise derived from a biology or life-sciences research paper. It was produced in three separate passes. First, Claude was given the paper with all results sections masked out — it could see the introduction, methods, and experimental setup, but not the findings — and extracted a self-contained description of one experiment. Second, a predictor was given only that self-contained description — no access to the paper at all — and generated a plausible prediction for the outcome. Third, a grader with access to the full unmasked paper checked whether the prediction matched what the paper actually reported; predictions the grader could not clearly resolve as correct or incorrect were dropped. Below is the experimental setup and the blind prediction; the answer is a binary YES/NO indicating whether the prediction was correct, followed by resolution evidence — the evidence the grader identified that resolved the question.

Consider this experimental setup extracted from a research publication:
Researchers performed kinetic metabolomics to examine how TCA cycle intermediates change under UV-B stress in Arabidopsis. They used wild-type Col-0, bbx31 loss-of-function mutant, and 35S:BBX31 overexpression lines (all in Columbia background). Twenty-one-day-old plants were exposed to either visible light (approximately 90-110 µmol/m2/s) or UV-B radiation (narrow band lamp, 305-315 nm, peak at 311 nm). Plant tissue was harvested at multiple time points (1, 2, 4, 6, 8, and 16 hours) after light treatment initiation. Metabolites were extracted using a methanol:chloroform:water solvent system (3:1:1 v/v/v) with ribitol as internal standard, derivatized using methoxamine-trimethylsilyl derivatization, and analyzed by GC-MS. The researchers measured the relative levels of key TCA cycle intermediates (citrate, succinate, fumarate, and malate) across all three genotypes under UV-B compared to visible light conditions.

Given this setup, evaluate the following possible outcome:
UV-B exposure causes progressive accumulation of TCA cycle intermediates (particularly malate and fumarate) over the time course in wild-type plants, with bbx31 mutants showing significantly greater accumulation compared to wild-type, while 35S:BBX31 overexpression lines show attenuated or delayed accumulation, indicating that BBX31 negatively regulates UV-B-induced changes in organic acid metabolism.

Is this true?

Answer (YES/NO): NO